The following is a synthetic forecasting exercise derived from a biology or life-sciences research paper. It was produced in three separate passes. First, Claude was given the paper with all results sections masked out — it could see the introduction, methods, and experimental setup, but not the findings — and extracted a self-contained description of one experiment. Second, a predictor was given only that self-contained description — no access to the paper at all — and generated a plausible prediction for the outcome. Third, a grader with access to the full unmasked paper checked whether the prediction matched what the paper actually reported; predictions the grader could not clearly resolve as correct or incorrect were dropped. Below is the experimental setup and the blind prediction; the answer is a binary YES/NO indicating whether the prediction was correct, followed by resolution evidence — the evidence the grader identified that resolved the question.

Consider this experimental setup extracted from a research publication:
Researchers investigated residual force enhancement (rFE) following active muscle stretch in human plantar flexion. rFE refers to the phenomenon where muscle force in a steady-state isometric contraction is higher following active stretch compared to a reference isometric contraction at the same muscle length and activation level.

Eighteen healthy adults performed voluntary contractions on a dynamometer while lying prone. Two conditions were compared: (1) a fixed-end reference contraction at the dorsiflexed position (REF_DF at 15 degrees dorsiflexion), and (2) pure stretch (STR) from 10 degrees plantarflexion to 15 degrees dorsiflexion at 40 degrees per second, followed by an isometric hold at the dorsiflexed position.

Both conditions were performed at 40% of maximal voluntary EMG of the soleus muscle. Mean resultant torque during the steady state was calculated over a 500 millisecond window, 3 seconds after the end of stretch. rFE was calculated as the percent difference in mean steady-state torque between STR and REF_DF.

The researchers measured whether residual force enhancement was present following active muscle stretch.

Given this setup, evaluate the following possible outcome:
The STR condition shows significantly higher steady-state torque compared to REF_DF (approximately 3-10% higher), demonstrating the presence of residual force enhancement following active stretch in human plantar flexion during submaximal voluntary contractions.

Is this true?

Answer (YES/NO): YES